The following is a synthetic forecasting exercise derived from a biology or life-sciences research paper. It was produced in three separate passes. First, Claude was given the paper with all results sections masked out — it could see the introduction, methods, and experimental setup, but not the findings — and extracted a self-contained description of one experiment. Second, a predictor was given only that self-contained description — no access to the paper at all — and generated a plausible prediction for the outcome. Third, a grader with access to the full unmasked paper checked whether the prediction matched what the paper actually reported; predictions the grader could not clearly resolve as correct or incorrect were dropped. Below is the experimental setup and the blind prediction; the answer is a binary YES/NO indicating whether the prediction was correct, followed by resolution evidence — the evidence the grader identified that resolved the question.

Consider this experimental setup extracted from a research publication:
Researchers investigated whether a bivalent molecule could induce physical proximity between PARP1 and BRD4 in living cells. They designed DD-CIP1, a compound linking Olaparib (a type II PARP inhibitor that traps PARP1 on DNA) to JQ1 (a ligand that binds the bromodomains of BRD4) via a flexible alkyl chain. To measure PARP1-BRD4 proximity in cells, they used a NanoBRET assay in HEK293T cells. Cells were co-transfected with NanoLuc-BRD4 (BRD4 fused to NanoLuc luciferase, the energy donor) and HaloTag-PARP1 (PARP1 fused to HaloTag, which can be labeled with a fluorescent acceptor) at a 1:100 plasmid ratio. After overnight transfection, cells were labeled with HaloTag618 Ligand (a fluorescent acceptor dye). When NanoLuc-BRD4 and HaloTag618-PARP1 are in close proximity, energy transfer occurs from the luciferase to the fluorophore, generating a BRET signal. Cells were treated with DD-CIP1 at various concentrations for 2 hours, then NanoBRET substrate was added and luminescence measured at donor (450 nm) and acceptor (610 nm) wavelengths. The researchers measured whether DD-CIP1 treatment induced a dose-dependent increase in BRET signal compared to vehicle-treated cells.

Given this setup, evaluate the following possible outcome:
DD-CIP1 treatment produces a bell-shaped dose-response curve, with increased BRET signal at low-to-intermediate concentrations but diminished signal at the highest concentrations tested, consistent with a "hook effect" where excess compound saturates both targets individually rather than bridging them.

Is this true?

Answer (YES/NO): YES